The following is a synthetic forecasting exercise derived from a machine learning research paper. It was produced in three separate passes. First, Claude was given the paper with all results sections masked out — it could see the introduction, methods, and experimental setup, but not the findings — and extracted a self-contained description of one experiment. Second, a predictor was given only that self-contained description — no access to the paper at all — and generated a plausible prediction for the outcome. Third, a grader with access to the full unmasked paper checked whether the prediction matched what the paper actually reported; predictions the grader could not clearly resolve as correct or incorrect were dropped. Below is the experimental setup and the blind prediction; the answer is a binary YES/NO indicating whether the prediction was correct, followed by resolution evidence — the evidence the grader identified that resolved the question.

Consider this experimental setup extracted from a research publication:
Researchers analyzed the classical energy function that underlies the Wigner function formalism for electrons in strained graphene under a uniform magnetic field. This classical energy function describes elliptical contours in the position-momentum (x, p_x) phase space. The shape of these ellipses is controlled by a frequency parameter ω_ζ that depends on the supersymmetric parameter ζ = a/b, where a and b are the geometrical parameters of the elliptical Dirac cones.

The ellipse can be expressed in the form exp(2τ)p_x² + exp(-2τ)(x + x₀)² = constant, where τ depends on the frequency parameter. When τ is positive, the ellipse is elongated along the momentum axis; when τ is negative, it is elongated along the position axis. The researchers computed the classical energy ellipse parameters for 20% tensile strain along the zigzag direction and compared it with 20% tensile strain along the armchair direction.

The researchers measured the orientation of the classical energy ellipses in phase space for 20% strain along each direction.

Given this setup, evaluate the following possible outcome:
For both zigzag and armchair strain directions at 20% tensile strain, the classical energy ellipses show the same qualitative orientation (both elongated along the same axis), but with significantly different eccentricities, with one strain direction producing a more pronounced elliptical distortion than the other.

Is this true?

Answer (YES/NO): NO